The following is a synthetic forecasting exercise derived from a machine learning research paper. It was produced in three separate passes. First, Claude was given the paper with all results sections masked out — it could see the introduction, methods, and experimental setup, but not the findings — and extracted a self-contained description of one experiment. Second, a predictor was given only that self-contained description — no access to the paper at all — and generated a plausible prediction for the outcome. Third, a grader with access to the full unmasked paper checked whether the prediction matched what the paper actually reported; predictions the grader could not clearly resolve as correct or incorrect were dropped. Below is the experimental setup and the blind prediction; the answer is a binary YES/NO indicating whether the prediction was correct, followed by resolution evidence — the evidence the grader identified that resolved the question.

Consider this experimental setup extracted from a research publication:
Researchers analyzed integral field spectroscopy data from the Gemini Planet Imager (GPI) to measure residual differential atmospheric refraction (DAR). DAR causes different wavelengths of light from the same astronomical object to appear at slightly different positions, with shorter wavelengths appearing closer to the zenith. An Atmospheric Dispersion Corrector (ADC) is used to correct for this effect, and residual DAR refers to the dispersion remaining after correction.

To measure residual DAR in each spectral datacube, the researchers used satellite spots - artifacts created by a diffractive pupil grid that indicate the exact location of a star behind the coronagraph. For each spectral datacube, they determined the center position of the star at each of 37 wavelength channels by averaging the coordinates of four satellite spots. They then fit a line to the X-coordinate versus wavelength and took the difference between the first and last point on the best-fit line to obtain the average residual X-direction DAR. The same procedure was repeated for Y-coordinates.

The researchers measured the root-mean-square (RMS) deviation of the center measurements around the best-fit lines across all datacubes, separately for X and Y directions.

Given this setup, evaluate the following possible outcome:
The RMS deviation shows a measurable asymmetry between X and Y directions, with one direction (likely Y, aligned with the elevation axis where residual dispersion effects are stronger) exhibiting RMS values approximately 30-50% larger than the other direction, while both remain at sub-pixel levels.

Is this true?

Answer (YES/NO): NO